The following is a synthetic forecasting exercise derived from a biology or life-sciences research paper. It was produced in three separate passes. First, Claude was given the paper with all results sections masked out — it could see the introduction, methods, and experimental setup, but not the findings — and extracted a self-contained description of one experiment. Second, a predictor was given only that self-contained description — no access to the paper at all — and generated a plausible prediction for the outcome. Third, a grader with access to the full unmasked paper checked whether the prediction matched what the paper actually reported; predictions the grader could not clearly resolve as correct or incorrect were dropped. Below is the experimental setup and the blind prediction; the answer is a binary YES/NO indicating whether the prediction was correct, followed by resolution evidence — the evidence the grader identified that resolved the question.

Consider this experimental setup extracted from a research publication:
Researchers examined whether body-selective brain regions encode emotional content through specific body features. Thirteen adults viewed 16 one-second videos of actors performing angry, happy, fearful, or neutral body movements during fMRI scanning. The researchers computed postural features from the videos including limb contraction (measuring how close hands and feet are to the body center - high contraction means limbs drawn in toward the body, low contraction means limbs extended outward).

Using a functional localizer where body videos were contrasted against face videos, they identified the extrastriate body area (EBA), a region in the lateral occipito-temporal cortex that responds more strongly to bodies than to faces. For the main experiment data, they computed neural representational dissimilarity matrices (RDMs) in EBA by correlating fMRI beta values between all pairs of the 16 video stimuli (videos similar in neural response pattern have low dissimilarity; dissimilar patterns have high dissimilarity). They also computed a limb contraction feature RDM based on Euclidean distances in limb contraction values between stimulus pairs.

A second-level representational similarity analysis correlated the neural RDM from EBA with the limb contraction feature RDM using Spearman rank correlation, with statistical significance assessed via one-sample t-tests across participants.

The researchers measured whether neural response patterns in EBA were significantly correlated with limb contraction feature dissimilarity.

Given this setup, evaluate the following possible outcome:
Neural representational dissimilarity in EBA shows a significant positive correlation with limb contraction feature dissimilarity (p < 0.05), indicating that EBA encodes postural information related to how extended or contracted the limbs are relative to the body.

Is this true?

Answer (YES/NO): NO